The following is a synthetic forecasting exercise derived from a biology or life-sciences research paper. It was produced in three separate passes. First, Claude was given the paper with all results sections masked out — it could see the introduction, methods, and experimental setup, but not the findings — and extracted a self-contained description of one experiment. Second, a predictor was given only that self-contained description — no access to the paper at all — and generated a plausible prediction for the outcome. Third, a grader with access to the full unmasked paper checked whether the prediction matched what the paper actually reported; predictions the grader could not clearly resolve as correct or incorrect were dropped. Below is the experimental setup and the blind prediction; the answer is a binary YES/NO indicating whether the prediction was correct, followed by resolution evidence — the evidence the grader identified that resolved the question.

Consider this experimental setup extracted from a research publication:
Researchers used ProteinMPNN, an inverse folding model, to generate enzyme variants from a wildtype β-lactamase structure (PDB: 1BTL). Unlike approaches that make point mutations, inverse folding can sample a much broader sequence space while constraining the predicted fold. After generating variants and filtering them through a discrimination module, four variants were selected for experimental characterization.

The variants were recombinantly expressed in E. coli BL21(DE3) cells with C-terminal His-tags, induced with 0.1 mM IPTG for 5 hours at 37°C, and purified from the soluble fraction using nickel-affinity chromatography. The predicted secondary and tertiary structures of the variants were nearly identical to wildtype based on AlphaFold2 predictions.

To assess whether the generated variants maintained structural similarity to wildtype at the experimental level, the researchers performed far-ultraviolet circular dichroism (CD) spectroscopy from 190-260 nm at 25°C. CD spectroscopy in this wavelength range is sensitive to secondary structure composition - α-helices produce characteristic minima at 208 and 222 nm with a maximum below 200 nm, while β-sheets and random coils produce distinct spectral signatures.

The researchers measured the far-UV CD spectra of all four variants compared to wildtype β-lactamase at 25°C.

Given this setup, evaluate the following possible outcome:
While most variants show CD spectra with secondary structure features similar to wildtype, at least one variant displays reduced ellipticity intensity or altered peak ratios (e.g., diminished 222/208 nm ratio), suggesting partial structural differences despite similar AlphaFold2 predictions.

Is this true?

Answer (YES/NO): NO